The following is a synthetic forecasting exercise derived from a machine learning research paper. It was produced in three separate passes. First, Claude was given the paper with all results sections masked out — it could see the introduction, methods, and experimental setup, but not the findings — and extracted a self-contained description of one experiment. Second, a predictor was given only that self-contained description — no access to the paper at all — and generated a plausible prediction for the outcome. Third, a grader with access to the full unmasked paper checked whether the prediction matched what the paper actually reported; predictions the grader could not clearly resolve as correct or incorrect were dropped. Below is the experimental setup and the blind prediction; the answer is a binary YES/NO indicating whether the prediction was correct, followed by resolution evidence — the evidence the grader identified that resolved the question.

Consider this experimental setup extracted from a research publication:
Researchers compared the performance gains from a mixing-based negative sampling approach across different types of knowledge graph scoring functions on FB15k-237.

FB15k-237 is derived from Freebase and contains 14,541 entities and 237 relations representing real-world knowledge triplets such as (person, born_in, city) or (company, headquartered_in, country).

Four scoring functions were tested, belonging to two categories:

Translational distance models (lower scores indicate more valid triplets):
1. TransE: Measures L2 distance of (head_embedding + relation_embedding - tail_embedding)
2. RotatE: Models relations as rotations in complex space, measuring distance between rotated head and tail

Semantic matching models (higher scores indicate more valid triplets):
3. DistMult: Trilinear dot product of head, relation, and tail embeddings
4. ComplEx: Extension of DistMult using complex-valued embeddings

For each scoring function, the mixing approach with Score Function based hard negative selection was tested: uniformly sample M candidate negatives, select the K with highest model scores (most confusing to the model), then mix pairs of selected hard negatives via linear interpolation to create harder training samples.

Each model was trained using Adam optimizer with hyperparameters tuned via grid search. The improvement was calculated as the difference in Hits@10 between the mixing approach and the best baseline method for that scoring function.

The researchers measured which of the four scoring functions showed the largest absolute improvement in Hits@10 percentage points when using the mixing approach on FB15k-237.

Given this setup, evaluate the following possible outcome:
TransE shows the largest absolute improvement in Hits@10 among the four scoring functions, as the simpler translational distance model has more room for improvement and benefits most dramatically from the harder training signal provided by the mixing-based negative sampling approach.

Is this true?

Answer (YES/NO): NO